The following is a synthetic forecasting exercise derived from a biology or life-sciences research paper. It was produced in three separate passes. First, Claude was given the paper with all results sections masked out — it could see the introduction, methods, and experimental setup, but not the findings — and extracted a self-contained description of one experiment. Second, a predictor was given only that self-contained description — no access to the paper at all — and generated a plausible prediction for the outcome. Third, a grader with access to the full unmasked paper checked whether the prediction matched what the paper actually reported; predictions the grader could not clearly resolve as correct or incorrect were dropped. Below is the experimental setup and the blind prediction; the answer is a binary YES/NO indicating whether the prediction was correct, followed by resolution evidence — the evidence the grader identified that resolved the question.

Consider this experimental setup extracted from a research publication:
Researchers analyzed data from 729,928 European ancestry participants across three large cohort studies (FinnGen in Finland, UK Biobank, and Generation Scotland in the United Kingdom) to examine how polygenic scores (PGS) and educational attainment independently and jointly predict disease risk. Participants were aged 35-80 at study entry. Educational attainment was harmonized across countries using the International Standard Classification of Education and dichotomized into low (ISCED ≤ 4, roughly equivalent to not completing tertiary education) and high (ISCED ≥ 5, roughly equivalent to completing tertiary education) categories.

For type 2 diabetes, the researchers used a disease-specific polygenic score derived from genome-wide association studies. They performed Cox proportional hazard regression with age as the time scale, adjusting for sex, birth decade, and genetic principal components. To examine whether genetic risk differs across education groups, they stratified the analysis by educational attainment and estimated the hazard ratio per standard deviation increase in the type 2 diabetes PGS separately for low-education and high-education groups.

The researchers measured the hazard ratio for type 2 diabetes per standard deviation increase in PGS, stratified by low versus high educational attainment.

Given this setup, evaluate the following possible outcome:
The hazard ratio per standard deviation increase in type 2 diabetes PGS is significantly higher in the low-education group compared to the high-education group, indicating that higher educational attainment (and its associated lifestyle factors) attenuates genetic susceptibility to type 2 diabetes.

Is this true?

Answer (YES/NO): NO